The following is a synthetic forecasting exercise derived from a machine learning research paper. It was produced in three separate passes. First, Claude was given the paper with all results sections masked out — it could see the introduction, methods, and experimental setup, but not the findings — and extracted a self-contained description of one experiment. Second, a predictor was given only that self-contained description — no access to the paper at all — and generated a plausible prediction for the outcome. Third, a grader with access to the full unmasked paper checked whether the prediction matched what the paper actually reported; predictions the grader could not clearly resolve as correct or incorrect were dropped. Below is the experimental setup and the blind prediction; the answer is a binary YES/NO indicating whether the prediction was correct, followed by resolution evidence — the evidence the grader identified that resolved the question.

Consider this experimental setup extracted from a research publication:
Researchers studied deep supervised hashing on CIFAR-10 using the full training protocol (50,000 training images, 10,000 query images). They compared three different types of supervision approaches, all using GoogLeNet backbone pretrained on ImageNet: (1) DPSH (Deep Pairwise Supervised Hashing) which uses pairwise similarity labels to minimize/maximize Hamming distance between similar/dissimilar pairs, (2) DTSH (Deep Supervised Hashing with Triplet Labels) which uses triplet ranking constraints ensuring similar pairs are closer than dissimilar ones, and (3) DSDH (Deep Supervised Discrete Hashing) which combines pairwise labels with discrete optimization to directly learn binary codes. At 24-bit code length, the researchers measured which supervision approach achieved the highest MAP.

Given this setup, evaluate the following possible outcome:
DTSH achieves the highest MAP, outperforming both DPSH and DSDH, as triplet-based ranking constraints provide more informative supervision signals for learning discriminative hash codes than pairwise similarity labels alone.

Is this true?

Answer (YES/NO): YES